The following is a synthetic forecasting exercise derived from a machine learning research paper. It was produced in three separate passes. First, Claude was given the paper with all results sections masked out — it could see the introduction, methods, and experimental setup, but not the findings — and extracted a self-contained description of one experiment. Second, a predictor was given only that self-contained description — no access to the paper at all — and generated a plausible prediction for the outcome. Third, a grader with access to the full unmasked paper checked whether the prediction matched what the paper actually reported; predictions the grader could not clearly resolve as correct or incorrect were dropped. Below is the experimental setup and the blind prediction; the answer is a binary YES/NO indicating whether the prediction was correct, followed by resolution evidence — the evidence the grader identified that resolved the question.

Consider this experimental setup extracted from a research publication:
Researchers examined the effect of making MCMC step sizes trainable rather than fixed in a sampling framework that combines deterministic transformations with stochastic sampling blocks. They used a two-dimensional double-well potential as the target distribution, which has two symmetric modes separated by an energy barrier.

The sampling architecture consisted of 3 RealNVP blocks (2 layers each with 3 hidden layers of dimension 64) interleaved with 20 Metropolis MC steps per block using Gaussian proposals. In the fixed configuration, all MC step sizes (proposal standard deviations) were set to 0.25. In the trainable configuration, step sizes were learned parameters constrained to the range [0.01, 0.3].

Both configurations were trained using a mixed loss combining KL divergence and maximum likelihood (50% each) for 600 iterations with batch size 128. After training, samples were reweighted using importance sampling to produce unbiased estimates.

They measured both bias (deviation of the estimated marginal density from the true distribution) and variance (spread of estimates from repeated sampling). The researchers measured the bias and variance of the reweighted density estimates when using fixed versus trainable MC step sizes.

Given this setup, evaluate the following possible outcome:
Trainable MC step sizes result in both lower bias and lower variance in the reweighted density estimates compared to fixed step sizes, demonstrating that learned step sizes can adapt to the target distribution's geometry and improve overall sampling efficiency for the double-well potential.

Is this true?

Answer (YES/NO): YES